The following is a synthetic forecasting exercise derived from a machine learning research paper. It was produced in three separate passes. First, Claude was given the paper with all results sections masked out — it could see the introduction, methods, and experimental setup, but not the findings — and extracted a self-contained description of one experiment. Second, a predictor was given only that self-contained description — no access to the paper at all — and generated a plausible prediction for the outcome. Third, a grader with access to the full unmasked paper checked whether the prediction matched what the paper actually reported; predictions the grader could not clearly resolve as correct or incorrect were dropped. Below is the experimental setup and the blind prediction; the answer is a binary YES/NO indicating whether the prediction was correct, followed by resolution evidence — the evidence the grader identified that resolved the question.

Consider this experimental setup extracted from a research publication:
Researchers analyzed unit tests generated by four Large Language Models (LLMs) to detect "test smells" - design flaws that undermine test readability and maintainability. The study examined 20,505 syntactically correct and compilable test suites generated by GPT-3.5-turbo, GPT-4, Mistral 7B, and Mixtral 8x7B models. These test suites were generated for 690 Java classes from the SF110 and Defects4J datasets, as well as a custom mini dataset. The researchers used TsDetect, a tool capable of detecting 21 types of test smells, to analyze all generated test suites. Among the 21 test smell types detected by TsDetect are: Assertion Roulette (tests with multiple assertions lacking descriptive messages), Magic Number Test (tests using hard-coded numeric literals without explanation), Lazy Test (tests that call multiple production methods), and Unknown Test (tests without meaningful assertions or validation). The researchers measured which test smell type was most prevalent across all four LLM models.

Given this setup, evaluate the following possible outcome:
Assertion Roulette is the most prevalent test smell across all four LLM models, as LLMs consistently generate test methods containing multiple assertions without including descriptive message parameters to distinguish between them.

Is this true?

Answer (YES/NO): NO